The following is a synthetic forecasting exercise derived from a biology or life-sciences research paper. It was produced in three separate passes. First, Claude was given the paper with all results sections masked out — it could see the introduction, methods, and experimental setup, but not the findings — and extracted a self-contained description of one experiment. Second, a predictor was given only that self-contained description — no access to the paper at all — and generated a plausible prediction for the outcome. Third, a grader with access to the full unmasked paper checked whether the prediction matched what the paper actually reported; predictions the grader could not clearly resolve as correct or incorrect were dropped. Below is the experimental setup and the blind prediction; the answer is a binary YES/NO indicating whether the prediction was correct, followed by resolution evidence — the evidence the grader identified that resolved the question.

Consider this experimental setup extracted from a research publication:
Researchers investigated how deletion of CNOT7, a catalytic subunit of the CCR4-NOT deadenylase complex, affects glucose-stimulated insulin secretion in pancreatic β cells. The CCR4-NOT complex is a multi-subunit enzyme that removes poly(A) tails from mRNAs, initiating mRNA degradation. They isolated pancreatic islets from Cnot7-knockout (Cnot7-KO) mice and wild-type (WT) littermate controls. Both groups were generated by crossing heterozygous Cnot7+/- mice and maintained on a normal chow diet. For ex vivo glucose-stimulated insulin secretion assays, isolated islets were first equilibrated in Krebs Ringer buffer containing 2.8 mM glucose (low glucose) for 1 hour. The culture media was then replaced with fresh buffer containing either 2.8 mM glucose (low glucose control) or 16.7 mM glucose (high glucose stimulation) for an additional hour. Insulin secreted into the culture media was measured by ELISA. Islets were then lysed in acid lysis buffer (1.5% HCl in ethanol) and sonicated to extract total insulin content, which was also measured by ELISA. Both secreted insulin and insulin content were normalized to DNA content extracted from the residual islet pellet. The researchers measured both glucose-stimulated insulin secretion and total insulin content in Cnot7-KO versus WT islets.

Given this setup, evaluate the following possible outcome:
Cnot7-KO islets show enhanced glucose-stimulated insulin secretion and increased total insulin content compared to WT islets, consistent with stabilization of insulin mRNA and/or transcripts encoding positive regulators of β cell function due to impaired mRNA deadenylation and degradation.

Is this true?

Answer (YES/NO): NO